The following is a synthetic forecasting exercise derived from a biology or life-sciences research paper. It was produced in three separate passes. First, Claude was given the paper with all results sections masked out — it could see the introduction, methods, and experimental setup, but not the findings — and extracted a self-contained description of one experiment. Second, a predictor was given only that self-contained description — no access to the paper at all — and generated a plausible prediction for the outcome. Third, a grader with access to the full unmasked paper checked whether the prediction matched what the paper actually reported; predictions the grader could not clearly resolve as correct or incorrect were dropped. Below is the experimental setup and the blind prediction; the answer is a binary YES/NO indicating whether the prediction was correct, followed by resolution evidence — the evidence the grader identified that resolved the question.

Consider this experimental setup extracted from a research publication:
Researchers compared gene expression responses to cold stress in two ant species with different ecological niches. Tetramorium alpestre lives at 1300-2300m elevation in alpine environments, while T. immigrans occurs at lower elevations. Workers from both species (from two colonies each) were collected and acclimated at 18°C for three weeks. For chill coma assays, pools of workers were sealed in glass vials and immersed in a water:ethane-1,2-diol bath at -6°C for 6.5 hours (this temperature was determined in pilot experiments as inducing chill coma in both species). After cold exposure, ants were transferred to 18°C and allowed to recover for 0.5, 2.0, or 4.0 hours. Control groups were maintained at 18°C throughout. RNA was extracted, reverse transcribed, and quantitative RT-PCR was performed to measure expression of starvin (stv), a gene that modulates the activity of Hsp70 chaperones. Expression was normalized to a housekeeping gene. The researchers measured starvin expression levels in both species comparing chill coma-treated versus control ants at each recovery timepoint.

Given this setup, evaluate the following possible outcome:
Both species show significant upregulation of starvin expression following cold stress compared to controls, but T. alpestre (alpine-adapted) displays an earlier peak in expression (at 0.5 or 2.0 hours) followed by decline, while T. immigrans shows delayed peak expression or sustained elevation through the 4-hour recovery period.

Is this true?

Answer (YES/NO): NO